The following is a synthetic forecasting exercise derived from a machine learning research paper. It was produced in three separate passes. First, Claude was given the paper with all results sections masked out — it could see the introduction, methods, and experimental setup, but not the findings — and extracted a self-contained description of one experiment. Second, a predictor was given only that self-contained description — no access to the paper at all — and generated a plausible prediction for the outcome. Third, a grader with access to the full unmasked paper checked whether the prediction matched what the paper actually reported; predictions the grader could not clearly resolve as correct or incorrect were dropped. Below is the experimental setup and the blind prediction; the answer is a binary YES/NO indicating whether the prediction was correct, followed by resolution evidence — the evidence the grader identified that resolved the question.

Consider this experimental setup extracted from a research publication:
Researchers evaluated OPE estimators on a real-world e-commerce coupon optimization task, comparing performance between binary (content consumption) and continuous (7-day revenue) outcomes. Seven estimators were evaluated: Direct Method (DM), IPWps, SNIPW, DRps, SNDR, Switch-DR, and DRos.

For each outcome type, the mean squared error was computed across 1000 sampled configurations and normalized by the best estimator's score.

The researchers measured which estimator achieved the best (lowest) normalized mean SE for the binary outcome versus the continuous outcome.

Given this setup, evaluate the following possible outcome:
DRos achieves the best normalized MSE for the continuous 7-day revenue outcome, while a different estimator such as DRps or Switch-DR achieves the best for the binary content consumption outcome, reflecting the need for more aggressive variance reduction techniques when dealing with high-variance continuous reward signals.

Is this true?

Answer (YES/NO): NO